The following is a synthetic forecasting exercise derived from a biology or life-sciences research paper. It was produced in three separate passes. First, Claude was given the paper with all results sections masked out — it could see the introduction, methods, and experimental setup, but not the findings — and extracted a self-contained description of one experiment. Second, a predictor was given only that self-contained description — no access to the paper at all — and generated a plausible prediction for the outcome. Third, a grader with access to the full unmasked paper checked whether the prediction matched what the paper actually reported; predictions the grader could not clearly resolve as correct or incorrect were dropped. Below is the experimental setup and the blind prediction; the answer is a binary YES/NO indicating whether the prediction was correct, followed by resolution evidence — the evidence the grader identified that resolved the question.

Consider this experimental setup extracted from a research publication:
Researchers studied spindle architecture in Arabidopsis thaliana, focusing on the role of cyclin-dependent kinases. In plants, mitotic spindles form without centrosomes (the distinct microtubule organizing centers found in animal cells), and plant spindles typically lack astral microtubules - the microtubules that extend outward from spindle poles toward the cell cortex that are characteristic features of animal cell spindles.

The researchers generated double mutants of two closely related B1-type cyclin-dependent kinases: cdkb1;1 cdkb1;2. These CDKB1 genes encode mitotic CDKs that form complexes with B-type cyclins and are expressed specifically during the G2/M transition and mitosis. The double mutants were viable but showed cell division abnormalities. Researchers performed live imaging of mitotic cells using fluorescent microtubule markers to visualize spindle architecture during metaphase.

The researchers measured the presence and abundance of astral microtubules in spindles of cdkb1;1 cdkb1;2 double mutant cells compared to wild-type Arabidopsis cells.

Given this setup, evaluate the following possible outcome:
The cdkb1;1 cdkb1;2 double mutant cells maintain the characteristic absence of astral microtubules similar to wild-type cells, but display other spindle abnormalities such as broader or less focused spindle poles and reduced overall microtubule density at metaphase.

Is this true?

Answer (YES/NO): NO